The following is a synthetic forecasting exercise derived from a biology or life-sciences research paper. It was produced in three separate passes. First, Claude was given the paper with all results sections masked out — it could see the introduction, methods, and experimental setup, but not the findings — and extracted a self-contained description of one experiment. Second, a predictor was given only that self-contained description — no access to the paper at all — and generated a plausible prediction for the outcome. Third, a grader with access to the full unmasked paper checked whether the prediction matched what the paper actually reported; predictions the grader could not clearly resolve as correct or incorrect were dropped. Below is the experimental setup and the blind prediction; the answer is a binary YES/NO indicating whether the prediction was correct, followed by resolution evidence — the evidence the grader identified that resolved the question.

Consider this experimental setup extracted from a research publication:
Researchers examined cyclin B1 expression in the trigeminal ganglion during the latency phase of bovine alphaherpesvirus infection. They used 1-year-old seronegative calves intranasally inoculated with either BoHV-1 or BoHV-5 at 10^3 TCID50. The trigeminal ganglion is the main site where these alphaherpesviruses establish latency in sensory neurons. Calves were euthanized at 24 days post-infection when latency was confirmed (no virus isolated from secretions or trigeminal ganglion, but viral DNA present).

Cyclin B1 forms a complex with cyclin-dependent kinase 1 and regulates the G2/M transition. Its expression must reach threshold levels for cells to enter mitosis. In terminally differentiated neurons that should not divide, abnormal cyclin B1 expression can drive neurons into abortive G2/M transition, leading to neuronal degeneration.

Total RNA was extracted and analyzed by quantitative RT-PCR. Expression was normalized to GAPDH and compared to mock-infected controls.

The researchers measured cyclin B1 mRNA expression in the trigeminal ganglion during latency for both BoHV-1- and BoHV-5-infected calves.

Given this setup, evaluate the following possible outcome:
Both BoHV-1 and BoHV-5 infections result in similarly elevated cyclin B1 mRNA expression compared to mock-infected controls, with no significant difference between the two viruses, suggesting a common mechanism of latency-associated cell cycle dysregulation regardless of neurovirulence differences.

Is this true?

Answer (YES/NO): YES